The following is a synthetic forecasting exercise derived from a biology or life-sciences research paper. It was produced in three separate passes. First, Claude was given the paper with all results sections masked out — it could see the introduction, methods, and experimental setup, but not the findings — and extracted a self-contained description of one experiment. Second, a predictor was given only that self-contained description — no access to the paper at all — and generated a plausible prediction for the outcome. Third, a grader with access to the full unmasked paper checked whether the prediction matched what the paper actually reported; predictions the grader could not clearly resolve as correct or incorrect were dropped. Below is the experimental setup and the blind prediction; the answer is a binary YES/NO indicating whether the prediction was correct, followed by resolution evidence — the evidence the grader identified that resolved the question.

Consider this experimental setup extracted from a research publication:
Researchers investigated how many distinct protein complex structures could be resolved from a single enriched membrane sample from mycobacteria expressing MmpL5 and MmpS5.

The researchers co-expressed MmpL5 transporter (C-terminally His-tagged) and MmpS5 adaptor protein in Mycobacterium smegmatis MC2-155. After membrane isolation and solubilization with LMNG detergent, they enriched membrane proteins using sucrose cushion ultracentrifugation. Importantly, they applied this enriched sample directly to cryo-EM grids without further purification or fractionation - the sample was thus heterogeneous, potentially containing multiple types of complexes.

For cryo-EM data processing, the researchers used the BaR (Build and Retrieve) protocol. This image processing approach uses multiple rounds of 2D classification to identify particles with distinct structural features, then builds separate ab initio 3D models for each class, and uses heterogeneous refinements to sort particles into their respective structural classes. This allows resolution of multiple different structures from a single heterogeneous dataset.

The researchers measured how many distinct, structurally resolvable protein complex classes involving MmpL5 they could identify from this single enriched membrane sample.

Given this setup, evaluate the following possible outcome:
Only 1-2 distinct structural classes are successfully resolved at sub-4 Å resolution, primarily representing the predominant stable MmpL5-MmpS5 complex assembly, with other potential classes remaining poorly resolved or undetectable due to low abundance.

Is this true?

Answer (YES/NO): NO